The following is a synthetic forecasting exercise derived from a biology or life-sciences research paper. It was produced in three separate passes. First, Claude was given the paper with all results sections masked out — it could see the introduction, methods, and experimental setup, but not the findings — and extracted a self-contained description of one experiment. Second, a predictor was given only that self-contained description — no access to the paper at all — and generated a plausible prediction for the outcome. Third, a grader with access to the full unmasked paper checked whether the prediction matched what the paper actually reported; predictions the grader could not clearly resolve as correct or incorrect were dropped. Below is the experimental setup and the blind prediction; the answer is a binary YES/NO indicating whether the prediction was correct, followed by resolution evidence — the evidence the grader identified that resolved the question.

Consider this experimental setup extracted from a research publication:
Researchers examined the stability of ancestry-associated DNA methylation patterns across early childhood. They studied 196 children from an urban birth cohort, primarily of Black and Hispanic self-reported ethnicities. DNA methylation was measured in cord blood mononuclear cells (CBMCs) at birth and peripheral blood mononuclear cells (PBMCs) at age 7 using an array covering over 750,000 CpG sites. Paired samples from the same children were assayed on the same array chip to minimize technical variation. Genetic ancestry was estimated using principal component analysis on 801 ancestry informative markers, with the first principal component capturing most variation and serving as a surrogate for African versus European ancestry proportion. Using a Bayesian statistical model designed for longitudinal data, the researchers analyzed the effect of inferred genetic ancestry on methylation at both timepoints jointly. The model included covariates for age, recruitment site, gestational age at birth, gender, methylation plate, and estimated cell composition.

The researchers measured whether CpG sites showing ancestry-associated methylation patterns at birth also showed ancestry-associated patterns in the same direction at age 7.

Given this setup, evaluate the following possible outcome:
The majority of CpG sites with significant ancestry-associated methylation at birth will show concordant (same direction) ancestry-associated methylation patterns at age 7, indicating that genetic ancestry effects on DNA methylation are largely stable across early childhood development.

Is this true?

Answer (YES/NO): YES